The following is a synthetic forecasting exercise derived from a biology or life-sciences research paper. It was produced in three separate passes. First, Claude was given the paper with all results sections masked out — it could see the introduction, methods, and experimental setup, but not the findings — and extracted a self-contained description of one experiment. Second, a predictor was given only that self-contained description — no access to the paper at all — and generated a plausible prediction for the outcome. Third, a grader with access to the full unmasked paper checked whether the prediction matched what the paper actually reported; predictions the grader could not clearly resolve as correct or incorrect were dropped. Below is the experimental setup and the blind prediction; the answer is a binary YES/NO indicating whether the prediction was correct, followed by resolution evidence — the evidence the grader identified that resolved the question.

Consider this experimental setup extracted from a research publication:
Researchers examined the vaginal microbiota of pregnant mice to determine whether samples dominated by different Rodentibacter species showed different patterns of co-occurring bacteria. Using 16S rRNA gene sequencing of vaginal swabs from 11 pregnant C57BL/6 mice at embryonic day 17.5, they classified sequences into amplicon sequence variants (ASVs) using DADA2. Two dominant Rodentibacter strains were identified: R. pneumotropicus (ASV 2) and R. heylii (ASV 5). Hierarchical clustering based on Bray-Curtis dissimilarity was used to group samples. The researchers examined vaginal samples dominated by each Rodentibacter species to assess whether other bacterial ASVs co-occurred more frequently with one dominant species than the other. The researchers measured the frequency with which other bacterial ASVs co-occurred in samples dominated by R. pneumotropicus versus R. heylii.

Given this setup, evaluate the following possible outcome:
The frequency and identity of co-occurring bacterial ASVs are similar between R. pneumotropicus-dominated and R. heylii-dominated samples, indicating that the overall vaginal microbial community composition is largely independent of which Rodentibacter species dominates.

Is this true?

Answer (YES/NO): NO